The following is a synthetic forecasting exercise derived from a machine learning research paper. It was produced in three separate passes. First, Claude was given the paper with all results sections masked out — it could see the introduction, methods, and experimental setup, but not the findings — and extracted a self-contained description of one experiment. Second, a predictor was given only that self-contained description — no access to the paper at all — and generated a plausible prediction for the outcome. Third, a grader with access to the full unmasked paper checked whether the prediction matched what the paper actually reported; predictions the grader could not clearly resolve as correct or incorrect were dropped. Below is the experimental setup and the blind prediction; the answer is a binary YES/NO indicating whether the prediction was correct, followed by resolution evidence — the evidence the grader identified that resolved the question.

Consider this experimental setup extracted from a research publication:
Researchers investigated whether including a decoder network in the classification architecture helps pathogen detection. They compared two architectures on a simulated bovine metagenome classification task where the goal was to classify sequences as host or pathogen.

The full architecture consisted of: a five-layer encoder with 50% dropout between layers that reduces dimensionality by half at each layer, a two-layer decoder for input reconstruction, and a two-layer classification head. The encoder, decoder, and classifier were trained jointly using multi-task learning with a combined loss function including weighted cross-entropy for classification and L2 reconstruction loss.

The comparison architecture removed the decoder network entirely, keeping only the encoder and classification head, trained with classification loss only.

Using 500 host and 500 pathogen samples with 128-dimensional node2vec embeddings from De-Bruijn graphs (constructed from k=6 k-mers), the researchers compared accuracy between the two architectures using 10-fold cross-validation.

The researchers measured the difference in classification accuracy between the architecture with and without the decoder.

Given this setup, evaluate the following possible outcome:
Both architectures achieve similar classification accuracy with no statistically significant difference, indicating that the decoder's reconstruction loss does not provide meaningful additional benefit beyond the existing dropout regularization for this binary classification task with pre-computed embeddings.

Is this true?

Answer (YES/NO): NO